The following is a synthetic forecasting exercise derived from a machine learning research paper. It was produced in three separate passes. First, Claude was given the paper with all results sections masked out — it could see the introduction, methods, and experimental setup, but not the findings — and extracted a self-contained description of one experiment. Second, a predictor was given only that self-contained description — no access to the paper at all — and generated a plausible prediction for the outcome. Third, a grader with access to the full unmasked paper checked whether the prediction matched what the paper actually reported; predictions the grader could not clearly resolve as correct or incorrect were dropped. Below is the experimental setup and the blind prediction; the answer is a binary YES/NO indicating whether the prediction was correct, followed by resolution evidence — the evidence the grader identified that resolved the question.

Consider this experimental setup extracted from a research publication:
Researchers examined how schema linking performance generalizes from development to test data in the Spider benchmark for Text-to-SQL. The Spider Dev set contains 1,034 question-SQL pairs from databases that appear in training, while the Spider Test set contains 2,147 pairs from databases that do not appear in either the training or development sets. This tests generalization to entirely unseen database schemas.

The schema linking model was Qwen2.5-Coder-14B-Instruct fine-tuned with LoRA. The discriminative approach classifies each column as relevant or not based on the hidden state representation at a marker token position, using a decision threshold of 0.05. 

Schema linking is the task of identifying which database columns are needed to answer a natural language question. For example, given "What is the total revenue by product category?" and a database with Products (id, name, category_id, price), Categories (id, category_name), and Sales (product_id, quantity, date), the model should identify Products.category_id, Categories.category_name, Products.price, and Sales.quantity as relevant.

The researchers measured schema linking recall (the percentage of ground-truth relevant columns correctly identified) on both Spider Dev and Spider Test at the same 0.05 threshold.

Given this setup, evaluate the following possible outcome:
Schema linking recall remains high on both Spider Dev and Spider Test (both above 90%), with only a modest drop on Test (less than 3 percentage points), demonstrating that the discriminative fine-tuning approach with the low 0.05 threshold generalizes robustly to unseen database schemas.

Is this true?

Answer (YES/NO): YES